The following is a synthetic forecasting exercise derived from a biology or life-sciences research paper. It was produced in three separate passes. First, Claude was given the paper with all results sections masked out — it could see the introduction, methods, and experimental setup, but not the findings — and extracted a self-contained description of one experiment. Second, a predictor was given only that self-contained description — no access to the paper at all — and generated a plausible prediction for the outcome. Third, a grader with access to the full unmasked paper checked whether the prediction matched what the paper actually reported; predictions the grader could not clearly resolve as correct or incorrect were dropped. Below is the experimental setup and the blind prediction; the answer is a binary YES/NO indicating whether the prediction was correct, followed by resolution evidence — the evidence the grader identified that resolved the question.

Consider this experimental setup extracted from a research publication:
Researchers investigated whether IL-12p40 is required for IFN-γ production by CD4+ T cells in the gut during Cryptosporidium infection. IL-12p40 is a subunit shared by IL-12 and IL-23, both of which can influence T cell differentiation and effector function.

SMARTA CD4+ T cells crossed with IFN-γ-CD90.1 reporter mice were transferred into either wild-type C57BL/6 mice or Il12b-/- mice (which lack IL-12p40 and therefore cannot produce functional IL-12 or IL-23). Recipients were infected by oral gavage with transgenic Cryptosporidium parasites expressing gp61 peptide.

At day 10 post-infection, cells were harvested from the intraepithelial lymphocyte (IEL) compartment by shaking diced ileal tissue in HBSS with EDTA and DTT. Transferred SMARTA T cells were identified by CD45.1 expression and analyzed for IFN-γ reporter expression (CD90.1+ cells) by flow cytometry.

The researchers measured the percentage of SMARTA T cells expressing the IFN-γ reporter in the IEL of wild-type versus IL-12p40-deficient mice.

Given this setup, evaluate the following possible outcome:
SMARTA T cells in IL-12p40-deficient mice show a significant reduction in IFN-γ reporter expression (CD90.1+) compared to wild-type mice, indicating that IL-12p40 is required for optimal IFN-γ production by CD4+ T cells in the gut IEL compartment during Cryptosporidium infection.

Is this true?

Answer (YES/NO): YES